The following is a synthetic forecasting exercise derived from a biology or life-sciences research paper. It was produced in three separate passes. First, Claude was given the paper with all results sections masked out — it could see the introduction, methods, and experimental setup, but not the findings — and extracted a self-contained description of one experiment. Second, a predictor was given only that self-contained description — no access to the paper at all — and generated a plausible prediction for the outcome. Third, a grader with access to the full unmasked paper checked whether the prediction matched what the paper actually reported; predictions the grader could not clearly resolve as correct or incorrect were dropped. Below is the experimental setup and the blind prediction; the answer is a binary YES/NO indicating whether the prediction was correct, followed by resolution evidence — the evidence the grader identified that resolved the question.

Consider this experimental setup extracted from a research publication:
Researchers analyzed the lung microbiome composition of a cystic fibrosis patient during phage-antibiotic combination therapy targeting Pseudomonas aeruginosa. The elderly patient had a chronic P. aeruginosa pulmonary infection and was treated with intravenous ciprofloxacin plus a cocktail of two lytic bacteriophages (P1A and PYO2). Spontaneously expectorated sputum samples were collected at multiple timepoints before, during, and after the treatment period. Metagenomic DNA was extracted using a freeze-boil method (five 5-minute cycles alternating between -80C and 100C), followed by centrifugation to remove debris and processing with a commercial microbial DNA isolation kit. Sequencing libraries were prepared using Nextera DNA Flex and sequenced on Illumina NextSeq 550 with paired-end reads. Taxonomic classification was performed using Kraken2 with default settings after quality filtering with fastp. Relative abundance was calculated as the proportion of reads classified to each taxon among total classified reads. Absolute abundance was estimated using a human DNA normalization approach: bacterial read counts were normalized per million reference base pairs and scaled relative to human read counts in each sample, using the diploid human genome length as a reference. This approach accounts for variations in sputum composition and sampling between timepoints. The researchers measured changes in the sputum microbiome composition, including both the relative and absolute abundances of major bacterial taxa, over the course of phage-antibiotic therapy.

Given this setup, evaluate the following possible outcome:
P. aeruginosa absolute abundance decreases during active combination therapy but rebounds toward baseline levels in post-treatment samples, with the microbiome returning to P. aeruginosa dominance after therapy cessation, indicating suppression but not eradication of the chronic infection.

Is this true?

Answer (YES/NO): YES